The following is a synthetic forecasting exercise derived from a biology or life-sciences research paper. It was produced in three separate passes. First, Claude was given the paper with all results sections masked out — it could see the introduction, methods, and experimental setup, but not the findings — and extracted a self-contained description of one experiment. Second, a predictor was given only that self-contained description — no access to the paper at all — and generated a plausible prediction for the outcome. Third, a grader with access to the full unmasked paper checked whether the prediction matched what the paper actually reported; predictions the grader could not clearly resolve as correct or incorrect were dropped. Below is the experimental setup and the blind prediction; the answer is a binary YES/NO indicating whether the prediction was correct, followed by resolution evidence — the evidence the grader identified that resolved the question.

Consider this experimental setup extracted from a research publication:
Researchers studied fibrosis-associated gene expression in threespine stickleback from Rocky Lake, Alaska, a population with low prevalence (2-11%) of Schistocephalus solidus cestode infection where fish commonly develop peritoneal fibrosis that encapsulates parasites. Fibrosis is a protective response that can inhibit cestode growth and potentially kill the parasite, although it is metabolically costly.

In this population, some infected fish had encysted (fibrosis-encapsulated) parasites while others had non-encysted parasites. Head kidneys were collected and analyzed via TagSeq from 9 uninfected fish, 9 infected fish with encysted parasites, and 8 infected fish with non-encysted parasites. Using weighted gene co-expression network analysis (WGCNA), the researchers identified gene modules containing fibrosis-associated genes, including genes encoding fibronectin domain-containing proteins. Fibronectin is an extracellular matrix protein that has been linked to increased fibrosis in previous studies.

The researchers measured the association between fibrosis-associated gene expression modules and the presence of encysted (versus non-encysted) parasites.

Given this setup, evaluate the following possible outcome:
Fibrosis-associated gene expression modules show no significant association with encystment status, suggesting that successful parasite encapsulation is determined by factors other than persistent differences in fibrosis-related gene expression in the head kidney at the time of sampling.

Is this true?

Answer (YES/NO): NO